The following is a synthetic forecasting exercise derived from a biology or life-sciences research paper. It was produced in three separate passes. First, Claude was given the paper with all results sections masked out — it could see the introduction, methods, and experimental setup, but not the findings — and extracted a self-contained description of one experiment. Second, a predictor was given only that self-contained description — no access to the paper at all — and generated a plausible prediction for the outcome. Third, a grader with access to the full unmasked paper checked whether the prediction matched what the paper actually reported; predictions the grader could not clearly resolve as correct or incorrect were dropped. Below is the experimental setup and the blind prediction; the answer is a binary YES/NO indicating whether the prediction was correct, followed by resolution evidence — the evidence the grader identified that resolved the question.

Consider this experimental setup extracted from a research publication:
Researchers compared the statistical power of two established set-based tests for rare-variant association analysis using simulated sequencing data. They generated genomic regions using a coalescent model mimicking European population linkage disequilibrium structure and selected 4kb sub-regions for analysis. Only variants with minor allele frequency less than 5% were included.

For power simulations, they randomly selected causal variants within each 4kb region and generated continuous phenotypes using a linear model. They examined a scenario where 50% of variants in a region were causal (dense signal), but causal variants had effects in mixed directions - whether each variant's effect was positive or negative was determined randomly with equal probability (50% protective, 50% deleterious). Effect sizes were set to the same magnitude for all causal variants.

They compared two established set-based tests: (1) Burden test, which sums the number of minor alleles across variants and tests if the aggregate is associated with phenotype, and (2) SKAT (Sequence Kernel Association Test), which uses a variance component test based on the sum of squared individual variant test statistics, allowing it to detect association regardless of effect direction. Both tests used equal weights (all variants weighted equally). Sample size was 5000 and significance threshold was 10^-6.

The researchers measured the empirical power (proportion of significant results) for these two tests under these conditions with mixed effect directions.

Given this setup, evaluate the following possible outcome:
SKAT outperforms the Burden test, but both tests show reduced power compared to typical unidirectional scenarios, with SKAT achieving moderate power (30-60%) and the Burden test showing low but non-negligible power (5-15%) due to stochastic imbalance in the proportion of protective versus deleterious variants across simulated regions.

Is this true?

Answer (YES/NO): NO